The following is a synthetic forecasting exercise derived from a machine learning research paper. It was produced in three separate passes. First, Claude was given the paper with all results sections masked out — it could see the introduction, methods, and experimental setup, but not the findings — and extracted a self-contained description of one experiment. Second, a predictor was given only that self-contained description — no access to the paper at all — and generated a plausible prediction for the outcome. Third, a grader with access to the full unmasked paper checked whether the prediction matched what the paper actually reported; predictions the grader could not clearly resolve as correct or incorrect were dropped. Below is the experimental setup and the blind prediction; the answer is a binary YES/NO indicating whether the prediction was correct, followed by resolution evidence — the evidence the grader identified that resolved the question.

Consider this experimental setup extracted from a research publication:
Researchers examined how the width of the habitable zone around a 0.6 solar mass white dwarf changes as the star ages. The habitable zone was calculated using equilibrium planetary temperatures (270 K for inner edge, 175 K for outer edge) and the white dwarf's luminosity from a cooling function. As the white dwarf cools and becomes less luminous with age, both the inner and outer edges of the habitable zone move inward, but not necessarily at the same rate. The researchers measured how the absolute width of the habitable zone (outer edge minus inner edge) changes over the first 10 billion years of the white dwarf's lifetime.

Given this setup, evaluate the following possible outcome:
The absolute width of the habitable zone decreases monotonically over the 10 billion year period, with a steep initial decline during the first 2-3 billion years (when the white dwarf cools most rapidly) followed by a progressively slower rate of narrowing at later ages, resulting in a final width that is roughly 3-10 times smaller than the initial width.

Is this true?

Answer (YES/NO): NO